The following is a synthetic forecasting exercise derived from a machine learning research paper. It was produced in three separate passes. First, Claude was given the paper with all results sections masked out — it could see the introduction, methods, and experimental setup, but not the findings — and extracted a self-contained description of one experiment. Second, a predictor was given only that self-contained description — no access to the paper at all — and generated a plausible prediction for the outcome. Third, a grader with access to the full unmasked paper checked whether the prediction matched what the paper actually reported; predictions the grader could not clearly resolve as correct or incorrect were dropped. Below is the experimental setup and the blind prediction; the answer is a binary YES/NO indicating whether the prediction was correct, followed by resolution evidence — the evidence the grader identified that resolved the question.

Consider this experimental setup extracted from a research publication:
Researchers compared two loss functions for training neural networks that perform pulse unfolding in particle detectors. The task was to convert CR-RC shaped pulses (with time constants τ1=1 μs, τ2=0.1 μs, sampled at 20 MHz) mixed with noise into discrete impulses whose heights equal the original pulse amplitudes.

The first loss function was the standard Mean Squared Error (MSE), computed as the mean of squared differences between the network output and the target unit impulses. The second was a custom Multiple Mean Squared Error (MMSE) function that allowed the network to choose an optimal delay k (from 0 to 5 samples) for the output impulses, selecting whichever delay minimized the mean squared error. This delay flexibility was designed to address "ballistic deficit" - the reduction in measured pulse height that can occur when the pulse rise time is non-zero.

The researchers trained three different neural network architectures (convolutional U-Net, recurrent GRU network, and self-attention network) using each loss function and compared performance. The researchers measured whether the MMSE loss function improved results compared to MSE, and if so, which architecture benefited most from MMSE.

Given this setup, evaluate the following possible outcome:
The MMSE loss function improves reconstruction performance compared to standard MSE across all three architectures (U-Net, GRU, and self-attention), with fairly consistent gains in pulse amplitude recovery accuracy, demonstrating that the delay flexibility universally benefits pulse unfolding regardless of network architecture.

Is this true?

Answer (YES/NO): NO